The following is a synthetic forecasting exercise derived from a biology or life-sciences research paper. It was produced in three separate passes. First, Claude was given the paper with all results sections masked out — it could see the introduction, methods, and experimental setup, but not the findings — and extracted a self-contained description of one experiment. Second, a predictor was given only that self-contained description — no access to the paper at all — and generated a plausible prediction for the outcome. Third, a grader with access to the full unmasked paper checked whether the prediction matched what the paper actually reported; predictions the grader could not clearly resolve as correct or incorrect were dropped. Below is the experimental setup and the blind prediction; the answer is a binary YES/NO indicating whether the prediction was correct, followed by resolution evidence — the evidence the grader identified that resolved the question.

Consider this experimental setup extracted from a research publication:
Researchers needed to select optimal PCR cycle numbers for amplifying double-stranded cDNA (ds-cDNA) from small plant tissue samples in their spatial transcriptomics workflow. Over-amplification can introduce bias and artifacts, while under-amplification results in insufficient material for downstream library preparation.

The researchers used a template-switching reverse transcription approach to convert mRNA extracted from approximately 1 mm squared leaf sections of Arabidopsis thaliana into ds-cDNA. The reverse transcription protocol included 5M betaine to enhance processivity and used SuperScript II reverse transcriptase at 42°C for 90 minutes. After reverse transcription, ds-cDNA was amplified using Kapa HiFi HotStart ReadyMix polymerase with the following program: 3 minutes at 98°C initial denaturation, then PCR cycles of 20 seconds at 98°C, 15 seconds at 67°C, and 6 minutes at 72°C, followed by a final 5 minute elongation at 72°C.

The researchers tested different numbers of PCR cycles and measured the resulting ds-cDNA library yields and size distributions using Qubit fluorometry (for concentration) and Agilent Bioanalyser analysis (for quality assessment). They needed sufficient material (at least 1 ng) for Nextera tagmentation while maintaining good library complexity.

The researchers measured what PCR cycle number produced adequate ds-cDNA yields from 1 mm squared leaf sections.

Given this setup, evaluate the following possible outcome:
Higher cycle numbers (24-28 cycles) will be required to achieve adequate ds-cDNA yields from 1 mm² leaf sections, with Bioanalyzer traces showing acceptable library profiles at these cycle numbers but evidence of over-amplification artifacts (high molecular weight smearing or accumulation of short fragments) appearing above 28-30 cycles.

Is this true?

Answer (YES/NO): NO